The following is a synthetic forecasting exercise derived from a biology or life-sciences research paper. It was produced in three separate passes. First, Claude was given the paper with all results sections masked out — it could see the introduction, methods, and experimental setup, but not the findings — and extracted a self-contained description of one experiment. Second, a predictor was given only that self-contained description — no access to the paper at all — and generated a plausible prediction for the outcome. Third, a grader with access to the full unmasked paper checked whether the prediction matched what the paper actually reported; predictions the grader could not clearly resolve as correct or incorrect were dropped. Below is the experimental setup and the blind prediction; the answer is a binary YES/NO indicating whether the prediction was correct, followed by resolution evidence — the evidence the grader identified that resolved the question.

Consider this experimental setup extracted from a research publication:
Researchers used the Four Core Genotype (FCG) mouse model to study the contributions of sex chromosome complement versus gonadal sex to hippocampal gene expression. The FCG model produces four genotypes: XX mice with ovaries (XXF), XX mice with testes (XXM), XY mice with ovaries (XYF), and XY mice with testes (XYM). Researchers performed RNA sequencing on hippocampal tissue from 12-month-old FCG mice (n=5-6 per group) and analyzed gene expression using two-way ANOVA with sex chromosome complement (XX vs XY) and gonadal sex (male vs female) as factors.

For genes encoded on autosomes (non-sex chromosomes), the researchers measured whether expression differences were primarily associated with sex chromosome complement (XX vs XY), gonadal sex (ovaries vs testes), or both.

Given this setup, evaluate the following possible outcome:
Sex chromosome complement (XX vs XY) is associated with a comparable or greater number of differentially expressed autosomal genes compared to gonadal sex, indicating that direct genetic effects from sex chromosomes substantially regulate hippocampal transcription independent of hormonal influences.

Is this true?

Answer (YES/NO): NO